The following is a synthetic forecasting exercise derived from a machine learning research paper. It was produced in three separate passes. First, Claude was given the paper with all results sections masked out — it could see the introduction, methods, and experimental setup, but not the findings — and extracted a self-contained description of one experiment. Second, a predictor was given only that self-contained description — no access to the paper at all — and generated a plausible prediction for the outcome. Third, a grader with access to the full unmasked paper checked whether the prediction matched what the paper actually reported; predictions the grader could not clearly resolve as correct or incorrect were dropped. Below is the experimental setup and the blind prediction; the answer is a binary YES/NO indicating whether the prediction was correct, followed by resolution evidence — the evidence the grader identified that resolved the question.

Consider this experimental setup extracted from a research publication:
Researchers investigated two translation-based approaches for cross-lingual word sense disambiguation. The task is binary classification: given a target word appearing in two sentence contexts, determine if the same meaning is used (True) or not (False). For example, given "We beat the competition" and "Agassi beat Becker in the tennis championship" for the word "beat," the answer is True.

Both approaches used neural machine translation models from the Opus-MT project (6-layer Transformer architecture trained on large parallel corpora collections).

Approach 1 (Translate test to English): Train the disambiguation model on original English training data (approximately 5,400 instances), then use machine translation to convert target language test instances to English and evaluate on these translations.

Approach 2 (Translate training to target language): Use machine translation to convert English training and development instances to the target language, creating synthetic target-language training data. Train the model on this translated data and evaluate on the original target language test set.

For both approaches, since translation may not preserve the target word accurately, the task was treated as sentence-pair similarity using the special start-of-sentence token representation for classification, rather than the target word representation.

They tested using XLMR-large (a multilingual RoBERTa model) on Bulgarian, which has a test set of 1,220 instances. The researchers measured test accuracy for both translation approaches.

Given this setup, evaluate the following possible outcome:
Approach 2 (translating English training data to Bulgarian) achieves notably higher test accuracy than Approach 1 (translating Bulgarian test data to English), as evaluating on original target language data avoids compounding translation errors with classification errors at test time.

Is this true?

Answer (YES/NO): NO